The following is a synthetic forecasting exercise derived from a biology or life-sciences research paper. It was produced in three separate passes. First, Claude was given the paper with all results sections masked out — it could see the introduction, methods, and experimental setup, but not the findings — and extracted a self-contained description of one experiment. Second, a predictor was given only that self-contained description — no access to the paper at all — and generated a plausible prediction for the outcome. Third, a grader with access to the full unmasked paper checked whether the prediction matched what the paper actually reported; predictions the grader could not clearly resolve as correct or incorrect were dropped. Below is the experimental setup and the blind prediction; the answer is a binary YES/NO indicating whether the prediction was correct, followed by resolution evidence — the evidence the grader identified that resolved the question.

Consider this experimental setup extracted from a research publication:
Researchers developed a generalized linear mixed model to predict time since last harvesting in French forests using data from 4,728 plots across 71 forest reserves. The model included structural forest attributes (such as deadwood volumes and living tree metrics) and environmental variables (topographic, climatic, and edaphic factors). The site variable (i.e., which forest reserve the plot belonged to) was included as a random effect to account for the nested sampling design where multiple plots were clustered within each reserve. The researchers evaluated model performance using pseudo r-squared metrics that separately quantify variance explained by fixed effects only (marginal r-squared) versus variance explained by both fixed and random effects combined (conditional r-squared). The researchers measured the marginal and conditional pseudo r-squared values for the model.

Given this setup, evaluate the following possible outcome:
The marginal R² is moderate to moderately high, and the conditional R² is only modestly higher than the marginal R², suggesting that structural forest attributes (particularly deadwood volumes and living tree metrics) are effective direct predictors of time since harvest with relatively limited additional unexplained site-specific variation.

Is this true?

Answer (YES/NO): NO